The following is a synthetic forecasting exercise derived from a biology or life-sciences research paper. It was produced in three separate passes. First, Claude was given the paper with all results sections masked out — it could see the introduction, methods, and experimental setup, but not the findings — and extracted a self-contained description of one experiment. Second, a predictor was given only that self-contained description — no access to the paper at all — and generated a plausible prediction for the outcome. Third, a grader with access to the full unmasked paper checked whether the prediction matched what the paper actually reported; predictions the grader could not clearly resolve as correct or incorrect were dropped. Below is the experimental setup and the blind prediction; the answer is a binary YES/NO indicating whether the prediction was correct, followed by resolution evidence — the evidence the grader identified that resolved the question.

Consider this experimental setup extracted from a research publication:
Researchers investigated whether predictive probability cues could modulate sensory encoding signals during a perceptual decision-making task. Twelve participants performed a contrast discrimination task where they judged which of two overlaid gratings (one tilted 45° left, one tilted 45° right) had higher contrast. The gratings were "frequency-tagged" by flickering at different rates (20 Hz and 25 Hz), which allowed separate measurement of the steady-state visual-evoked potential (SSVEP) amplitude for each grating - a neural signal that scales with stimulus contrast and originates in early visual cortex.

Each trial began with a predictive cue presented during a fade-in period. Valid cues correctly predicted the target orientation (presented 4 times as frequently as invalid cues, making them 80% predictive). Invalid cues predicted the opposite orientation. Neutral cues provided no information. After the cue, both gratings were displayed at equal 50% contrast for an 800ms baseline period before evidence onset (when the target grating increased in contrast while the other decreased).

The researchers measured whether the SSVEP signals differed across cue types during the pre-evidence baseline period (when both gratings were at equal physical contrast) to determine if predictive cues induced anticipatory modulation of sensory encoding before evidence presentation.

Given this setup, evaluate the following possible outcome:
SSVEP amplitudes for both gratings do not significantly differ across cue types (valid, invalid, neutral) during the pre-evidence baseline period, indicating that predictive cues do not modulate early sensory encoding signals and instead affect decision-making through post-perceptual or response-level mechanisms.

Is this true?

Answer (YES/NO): NO